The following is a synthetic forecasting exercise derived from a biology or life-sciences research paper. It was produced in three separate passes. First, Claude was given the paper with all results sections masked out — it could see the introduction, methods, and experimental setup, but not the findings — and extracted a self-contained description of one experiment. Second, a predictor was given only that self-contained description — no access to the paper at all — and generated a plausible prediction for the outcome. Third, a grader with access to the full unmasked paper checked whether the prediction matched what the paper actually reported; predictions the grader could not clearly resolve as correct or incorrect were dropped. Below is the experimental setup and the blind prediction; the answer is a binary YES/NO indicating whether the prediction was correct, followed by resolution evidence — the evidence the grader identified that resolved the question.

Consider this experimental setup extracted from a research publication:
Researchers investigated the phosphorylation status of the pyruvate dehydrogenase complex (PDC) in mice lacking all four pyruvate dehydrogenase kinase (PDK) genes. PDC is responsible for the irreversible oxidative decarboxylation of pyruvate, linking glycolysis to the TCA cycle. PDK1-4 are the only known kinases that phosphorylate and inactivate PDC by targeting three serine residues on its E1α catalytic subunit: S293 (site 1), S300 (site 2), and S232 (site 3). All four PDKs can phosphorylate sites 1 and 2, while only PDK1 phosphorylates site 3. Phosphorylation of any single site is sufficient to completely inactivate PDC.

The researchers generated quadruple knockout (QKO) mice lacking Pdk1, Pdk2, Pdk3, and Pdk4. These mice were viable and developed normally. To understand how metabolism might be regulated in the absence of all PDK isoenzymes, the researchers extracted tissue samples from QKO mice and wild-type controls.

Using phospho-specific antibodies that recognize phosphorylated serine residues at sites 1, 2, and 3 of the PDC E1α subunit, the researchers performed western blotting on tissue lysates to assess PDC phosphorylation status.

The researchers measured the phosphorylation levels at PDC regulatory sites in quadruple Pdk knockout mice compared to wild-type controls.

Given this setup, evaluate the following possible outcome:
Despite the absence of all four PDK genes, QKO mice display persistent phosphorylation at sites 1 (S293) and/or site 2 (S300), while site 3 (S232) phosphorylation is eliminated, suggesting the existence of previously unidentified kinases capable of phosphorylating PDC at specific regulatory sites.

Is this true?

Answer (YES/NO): YES